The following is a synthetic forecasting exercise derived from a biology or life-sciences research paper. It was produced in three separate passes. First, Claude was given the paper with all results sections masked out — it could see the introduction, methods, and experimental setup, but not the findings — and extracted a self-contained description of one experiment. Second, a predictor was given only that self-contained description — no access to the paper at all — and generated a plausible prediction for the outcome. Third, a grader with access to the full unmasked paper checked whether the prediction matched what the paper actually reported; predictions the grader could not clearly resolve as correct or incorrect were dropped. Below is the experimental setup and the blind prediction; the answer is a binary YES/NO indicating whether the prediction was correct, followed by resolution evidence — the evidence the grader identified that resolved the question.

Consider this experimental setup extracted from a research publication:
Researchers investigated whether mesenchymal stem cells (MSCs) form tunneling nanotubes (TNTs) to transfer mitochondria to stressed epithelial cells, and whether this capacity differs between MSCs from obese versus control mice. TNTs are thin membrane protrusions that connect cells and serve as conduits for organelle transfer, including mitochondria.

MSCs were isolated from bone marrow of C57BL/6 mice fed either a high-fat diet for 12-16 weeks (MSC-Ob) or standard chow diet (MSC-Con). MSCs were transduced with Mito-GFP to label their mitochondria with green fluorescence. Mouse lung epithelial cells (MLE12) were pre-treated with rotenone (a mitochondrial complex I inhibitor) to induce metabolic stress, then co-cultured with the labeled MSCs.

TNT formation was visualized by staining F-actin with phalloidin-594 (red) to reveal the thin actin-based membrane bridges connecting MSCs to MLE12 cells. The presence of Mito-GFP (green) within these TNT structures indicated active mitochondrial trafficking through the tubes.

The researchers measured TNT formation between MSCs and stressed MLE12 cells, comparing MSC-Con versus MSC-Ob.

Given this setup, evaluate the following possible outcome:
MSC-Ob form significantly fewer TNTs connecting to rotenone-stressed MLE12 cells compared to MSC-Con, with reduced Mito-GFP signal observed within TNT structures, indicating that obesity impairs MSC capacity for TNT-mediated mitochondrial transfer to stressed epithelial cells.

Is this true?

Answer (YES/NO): NO